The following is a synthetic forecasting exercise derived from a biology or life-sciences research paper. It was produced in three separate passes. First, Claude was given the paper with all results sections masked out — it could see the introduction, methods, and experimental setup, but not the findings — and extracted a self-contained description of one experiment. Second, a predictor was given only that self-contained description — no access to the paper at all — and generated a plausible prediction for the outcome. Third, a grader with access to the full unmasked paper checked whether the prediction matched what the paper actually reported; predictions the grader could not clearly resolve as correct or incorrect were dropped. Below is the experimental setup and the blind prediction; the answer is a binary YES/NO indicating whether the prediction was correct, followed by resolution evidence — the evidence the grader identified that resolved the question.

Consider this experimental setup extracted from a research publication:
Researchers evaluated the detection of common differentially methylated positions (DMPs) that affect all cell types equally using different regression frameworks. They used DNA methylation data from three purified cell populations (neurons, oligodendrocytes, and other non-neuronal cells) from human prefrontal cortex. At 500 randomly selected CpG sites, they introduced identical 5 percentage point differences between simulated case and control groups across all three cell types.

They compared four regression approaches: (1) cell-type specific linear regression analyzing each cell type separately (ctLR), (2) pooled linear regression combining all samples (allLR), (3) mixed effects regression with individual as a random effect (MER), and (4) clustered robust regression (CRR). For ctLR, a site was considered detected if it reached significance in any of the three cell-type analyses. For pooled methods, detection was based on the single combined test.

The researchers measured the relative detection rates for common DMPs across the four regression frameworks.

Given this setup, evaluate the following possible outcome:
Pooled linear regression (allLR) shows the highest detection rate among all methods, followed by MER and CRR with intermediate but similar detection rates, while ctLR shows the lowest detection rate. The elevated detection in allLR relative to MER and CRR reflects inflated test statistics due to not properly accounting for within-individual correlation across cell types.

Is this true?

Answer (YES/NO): NO